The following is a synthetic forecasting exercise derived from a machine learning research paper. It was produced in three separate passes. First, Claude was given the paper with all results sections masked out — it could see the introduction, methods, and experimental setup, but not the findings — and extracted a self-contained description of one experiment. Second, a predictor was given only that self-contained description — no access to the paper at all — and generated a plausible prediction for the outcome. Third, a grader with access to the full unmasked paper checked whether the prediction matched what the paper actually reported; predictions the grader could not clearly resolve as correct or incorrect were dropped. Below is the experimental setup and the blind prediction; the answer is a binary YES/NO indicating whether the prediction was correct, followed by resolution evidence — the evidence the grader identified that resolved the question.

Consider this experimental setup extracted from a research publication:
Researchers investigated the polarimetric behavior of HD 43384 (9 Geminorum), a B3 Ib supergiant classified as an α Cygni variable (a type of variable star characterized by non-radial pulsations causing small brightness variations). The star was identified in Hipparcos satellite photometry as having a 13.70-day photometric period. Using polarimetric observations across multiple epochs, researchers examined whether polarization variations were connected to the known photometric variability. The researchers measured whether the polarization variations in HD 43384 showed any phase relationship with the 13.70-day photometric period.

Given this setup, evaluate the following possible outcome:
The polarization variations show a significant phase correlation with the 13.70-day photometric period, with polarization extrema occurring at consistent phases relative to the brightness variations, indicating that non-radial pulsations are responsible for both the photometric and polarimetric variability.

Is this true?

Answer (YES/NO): YES